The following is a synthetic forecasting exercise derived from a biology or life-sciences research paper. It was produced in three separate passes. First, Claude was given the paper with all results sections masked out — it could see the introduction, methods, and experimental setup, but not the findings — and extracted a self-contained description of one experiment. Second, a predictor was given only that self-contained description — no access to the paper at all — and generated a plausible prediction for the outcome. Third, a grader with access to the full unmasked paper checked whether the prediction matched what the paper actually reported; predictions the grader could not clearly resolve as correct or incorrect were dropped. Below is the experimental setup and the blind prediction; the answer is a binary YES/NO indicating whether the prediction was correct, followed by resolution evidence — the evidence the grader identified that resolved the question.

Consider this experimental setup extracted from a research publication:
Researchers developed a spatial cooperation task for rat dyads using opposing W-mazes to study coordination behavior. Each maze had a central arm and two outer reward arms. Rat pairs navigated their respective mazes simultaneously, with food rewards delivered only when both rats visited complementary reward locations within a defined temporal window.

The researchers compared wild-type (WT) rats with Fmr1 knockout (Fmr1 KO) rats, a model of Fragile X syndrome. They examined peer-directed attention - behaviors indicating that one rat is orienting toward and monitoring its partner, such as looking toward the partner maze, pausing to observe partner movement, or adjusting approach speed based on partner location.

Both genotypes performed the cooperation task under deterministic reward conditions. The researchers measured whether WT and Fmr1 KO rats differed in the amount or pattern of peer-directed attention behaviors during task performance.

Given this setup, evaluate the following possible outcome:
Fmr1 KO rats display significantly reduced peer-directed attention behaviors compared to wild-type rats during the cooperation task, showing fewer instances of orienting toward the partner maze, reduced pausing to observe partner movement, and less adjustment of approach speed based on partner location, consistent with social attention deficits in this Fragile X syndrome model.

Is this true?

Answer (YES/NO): NO